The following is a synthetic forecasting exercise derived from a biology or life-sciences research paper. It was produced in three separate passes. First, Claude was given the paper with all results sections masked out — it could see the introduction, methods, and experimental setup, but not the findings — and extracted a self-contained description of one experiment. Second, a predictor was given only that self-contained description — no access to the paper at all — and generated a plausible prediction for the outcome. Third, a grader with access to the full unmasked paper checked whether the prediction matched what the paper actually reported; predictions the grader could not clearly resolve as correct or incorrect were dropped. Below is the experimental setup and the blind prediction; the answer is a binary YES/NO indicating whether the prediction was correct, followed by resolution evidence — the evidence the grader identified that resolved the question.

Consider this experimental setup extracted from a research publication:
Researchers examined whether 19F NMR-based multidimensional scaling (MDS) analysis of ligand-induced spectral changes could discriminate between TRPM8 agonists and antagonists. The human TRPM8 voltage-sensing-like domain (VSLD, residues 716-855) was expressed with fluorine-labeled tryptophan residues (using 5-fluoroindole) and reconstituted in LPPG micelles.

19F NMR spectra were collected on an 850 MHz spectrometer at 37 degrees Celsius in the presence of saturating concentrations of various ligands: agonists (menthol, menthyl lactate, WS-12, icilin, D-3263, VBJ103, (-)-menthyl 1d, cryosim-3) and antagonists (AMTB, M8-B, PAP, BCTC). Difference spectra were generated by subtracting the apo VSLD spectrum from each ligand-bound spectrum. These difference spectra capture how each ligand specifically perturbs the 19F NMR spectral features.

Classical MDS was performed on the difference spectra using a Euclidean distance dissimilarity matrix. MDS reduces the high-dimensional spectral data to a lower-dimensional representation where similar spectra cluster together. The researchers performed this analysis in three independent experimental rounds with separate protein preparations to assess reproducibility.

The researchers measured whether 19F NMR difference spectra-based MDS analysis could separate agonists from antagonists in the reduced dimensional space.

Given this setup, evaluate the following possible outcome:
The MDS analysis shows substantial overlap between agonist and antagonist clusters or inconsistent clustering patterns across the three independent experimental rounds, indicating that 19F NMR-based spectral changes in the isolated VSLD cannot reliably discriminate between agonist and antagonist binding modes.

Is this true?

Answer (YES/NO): NO